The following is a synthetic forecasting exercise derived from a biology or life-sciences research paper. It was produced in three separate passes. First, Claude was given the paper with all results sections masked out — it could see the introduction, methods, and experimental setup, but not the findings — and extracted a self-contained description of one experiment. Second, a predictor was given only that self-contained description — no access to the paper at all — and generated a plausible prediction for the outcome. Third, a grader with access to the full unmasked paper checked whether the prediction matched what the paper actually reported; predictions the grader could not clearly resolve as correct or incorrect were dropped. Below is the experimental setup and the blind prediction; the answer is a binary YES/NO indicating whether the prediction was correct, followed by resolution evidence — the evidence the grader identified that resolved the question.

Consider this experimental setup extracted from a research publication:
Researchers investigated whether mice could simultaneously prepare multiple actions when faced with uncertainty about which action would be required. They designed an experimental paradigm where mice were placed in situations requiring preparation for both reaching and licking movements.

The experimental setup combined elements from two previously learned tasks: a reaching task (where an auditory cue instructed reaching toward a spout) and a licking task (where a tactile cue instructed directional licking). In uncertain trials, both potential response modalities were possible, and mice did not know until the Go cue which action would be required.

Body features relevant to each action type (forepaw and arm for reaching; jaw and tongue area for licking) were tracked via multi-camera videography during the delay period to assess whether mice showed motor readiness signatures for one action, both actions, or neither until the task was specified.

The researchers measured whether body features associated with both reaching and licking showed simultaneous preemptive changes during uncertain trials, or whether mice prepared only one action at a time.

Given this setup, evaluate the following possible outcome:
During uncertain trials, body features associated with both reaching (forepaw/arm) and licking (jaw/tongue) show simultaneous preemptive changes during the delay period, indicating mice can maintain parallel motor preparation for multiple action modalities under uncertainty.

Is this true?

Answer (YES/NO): YES